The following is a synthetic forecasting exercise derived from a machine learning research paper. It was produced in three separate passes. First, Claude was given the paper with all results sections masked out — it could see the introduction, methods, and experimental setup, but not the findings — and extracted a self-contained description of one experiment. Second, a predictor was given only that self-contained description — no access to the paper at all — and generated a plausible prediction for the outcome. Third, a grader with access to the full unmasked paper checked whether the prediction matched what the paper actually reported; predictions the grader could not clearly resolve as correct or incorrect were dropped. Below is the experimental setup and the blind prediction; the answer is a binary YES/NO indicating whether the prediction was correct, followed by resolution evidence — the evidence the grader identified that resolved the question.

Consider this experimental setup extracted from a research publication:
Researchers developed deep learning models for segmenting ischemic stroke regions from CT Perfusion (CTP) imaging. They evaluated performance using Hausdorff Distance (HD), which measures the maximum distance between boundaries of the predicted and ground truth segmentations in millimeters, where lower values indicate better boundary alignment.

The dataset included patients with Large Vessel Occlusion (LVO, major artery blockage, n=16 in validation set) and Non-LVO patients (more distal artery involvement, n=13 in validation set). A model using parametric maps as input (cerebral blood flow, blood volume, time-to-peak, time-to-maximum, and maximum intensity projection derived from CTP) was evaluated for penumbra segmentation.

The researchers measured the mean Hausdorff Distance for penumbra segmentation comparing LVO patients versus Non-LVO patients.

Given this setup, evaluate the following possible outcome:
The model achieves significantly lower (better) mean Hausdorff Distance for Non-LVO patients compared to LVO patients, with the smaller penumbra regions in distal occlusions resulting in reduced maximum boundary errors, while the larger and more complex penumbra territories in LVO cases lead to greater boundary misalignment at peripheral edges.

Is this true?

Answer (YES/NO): YES